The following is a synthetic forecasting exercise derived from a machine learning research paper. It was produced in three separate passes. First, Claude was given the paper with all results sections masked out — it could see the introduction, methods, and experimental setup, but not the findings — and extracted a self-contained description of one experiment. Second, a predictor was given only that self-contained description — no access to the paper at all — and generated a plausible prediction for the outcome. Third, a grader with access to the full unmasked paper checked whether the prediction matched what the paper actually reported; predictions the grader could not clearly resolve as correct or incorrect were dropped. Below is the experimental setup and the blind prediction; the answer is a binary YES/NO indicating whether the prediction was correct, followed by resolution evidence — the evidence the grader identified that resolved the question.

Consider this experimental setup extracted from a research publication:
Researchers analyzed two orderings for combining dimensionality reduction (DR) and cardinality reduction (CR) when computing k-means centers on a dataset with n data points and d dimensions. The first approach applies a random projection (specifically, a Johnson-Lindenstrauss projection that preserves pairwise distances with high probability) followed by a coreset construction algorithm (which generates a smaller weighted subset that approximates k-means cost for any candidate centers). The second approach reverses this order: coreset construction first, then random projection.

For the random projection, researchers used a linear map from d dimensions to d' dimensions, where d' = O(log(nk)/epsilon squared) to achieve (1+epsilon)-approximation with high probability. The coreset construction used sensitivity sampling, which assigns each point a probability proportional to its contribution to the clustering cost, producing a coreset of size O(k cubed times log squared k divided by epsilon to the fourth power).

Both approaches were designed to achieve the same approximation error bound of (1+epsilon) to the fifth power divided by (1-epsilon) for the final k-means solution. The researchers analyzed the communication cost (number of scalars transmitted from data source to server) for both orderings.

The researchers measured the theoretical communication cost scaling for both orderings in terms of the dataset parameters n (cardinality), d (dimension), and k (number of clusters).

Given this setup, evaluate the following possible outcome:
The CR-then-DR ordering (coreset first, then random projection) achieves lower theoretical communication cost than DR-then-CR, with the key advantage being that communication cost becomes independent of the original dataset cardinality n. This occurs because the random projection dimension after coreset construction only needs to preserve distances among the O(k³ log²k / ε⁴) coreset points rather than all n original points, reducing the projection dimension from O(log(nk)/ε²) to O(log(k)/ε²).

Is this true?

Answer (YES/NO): NO